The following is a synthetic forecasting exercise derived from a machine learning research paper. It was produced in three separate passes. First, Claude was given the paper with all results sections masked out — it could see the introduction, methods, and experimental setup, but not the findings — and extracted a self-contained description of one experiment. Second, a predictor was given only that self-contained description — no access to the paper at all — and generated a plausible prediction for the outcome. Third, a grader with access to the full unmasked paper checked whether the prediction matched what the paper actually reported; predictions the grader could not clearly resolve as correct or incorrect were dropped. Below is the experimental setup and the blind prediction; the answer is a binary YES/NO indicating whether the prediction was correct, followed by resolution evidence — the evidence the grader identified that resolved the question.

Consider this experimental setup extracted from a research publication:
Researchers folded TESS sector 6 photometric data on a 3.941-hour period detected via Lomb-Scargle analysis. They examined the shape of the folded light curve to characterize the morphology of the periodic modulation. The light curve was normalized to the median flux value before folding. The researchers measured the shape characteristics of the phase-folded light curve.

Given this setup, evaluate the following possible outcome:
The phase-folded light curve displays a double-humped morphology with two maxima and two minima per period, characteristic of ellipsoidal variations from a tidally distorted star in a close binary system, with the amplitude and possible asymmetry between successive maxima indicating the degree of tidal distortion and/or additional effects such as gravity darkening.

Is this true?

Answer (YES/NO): NO